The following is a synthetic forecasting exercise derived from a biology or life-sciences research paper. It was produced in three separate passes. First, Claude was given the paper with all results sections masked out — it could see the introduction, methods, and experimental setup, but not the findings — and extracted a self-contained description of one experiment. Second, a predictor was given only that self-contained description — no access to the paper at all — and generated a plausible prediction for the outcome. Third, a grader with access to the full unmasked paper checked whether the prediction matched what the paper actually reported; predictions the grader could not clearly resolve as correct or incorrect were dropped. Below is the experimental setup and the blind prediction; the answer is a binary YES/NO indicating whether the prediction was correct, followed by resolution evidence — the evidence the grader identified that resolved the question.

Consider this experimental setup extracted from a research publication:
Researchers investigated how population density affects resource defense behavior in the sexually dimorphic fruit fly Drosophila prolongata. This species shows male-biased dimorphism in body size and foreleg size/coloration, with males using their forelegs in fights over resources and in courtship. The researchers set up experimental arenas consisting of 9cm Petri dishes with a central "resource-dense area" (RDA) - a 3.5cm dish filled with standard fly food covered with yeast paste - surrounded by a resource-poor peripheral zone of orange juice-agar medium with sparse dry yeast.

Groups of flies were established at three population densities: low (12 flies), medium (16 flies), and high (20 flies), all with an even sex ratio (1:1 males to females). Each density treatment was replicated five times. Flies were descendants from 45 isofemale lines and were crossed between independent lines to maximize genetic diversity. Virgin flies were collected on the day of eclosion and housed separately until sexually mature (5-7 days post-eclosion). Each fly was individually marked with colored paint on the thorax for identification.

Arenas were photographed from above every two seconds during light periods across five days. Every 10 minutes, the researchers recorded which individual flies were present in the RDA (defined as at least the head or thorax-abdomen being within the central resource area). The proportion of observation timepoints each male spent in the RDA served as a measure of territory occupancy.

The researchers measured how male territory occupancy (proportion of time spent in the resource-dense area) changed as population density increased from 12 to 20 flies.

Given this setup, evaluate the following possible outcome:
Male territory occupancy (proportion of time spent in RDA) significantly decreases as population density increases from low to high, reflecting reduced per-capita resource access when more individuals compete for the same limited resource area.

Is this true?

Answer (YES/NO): YES